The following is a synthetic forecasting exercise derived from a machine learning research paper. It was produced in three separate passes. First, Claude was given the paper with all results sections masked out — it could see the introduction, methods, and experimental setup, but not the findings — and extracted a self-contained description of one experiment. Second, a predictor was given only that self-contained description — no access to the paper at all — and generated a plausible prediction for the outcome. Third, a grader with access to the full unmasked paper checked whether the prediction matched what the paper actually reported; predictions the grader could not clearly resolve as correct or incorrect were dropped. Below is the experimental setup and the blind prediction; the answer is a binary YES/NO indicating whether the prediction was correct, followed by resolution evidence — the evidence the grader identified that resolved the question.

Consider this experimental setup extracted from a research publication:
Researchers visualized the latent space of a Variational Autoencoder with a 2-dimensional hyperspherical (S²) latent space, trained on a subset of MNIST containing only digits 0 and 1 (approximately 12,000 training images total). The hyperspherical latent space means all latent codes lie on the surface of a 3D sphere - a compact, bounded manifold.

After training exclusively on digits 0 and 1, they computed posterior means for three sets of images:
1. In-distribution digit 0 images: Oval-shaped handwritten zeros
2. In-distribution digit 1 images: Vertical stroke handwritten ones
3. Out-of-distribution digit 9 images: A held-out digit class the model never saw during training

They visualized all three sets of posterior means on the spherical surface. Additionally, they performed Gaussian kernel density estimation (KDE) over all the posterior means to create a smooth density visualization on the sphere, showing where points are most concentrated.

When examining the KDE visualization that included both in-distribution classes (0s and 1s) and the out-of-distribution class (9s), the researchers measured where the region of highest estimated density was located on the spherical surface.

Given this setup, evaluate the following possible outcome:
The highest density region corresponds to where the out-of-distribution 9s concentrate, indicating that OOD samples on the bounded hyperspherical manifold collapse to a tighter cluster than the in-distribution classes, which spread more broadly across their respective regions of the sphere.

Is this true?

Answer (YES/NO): YES